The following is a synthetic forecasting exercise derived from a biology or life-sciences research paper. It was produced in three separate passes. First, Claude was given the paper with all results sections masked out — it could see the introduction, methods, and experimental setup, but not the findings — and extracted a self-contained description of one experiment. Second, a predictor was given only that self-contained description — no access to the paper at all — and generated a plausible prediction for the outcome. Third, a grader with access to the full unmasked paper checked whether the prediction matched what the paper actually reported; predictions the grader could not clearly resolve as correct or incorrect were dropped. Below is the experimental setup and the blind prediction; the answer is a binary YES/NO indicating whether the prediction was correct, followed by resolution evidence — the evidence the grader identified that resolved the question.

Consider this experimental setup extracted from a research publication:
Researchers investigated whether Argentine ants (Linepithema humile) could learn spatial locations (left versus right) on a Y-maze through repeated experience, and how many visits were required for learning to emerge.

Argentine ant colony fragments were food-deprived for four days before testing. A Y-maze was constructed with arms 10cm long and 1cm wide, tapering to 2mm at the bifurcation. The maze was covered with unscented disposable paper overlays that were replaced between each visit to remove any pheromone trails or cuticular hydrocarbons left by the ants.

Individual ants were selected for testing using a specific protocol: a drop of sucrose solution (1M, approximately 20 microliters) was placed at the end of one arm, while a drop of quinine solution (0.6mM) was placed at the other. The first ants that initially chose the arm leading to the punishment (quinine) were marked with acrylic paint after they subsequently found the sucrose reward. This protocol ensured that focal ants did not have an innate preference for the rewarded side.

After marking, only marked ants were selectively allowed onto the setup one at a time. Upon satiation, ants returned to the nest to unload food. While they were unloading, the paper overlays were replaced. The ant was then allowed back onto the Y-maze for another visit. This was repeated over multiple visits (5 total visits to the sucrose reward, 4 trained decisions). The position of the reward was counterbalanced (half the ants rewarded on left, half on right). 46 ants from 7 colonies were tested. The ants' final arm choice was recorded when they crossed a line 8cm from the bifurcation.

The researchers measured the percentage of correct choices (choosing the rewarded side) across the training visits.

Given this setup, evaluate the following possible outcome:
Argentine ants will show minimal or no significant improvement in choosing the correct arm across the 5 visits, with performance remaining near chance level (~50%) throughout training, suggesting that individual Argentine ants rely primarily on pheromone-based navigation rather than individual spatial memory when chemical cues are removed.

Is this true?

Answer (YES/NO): NO